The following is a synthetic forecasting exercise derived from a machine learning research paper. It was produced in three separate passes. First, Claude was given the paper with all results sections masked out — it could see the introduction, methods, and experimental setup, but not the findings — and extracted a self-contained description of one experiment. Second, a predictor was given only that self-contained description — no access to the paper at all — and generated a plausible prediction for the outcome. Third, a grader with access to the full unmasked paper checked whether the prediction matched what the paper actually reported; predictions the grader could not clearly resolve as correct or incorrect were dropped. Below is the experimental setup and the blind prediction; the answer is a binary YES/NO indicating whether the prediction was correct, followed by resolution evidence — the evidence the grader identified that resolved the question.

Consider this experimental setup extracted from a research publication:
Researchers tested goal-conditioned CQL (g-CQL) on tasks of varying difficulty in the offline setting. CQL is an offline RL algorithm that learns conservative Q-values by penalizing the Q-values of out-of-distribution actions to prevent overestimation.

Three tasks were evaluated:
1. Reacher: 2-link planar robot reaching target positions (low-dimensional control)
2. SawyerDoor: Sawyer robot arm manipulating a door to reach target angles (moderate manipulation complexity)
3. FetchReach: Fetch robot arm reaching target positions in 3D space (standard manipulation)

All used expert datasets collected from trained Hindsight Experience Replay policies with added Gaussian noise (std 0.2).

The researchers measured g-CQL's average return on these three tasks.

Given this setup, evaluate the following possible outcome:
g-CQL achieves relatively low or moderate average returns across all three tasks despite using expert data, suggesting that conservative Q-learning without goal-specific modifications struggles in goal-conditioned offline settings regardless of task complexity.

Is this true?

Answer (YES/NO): NO